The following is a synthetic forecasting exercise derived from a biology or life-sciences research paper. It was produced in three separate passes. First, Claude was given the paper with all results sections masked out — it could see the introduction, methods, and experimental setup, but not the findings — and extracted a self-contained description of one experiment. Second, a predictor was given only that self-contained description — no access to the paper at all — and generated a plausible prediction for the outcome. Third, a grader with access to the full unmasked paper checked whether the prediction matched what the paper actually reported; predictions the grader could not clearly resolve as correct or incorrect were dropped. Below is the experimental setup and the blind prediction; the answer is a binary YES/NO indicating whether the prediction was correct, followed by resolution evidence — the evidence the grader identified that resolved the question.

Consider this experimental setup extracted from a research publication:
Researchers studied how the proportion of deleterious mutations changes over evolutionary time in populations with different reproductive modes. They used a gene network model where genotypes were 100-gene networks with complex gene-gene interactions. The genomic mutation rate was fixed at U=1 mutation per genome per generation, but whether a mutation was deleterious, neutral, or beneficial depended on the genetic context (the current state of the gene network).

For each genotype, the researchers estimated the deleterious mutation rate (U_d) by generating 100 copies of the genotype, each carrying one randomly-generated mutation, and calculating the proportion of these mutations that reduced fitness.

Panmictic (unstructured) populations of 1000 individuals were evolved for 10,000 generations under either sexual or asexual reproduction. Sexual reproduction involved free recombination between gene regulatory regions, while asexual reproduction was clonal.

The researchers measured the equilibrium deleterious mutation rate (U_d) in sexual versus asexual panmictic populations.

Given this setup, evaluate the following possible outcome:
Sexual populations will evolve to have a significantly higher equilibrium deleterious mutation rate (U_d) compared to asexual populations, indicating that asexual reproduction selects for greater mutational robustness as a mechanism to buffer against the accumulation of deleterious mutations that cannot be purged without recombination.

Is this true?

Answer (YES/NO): NO